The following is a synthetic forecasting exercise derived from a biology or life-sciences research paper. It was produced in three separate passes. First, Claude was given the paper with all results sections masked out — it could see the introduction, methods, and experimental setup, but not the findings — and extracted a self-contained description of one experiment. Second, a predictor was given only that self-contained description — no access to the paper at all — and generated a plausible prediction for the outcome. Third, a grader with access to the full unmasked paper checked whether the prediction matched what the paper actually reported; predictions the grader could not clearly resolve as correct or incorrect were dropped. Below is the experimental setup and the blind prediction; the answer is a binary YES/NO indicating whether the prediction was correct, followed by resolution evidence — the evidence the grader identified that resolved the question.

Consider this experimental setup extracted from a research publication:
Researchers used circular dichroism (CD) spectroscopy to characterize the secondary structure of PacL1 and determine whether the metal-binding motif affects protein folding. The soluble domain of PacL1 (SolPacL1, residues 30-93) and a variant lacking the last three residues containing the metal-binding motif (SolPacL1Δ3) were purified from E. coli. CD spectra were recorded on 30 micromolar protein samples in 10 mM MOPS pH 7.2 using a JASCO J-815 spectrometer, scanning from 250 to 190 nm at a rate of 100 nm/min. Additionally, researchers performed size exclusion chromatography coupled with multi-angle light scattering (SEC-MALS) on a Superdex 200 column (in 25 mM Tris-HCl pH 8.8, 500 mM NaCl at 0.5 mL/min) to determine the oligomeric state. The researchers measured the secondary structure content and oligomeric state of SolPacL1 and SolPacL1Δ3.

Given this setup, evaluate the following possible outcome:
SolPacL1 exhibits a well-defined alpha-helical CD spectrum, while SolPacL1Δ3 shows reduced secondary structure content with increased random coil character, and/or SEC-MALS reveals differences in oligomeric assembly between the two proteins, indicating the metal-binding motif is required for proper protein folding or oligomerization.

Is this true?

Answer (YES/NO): NO